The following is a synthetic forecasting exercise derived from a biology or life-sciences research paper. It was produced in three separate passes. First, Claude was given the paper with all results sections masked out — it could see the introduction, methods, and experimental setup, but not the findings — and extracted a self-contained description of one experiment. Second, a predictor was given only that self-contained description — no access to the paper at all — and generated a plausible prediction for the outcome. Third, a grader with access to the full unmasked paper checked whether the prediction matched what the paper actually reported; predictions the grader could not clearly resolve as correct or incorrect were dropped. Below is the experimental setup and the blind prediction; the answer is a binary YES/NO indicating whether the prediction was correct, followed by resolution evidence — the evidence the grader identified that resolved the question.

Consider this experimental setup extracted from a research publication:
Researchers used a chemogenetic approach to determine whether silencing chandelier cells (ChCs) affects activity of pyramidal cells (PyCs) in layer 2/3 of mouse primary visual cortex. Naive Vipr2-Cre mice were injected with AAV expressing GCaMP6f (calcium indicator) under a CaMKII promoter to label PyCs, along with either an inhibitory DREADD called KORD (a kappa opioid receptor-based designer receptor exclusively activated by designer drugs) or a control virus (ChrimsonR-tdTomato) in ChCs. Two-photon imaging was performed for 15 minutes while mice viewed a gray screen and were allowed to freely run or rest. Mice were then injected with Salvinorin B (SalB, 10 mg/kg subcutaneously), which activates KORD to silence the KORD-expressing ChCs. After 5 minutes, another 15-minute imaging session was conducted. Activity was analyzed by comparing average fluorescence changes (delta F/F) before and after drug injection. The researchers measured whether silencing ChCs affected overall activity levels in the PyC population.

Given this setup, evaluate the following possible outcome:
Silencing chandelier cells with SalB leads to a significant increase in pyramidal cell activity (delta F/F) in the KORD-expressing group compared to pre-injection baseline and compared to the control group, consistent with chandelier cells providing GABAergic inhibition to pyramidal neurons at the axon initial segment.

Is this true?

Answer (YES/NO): NO